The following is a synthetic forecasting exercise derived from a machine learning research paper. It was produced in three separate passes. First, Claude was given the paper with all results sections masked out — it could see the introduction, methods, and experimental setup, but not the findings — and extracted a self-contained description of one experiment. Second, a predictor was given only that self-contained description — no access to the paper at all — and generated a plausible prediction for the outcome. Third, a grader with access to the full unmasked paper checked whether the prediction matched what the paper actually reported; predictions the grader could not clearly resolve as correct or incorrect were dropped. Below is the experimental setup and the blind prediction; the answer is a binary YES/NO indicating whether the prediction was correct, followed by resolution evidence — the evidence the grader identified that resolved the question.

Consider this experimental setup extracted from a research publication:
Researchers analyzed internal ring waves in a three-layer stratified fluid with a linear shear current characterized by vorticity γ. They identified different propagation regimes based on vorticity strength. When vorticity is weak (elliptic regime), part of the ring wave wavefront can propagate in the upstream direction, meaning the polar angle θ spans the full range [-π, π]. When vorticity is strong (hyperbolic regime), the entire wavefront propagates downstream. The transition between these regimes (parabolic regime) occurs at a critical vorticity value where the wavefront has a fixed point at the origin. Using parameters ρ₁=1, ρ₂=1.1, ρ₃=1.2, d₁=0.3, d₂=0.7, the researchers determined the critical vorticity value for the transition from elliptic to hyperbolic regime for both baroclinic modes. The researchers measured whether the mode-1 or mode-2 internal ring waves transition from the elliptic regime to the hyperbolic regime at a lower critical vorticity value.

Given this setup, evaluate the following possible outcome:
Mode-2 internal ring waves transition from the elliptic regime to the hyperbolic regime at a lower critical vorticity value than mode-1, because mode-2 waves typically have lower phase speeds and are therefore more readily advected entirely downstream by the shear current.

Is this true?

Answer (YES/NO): YES